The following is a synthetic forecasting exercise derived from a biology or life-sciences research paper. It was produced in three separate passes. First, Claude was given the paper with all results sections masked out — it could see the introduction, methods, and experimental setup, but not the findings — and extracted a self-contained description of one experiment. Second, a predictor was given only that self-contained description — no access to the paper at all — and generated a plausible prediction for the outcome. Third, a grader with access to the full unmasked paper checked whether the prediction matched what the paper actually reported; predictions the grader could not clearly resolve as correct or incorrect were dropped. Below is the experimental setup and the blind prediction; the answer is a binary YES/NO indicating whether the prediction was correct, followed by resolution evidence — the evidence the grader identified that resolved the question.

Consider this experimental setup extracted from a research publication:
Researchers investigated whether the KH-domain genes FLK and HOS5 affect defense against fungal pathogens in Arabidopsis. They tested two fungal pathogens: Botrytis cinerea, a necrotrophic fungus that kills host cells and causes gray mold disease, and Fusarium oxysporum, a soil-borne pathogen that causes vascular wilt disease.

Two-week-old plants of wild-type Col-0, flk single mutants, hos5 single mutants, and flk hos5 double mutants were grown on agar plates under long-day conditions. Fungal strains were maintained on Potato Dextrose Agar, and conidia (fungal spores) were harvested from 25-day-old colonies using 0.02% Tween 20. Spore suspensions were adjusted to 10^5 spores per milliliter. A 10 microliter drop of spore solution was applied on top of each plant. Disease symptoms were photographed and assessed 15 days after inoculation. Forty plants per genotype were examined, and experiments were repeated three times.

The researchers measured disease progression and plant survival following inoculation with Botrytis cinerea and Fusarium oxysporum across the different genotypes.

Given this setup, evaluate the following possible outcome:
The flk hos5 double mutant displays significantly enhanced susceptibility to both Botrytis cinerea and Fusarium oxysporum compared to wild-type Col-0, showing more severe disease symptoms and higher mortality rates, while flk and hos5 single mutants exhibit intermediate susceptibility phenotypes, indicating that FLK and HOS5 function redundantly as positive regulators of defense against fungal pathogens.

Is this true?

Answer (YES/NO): NO